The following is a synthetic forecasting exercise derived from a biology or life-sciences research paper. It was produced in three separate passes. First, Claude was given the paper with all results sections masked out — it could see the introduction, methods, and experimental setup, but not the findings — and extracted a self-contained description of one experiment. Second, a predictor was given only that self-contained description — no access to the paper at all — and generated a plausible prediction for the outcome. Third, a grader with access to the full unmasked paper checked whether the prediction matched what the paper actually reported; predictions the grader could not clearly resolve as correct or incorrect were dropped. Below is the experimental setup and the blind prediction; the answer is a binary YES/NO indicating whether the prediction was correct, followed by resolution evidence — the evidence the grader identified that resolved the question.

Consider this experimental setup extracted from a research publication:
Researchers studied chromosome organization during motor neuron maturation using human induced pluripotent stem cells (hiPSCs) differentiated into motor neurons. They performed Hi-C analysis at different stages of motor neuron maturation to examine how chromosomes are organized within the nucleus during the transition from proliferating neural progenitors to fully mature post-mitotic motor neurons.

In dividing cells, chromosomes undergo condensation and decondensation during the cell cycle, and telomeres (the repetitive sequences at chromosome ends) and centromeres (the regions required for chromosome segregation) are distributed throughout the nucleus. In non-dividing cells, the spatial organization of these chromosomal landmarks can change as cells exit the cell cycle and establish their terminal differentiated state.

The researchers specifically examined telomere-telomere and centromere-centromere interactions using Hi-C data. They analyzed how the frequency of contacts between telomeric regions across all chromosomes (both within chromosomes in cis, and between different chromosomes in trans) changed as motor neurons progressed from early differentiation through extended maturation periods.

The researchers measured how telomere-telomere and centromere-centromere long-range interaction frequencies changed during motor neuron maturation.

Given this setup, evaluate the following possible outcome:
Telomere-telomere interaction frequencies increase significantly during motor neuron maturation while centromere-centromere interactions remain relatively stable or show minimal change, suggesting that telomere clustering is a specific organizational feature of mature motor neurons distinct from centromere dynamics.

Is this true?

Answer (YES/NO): NO